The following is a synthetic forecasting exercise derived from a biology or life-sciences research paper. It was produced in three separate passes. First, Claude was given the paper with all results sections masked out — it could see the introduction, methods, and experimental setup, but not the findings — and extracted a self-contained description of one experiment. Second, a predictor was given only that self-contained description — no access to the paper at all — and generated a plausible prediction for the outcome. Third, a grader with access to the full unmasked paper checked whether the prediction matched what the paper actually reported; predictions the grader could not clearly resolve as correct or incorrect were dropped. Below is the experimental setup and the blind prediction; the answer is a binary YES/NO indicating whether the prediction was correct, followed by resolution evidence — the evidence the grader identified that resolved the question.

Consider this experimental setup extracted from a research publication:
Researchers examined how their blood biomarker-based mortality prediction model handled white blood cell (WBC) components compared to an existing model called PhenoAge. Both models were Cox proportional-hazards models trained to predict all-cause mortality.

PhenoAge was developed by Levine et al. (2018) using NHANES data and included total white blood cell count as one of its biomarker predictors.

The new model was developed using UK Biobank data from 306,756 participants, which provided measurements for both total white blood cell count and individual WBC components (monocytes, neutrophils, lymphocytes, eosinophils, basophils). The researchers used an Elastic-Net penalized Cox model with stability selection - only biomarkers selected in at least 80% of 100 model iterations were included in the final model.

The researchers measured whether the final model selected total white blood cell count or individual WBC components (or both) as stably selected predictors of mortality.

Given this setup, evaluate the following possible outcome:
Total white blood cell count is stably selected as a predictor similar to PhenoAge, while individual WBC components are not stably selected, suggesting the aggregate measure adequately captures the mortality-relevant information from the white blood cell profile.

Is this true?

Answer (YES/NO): NO